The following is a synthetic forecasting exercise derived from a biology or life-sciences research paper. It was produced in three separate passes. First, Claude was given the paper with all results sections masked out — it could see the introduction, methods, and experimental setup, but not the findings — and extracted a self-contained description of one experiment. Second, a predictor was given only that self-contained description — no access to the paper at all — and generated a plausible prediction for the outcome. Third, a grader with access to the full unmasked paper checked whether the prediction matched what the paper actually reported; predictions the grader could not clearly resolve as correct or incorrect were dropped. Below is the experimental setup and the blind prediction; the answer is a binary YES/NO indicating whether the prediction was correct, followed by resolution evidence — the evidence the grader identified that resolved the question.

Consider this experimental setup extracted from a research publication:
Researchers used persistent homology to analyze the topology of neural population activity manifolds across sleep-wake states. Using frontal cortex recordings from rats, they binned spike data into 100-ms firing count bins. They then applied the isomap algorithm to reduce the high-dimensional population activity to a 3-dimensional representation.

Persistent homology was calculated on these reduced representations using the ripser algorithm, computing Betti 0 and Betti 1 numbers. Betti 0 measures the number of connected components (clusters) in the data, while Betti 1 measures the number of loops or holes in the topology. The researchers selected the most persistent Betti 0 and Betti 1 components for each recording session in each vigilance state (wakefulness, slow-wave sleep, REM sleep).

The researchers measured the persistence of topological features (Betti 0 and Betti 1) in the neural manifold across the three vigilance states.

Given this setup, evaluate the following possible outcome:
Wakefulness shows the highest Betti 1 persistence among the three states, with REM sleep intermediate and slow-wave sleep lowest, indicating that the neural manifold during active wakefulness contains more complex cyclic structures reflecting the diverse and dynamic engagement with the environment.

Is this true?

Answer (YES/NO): NO